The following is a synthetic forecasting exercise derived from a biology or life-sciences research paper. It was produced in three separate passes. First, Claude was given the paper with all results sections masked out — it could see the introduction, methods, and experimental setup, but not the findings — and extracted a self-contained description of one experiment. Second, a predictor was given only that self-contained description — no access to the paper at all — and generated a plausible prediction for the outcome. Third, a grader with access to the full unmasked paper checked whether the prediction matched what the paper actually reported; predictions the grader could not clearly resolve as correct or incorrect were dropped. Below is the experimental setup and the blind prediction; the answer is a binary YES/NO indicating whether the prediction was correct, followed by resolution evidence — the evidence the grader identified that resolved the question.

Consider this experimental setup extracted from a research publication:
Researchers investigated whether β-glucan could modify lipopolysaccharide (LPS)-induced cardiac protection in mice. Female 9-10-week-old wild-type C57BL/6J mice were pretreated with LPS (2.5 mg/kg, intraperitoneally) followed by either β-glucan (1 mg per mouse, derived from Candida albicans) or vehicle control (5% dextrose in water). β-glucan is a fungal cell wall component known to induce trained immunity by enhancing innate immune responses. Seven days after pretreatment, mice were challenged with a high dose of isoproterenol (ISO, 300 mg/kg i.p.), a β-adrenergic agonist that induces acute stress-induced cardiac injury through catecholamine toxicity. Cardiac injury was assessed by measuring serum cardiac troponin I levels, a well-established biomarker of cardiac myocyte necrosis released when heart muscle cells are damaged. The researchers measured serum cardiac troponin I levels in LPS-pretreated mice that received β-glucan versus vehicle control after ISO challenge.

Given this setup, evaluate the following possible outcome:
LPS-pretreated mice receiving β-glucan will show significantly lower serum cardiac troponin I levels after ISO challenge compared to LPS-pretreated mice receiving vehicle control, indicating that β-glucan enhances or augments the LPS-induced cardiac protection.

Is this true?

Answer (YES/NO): NO